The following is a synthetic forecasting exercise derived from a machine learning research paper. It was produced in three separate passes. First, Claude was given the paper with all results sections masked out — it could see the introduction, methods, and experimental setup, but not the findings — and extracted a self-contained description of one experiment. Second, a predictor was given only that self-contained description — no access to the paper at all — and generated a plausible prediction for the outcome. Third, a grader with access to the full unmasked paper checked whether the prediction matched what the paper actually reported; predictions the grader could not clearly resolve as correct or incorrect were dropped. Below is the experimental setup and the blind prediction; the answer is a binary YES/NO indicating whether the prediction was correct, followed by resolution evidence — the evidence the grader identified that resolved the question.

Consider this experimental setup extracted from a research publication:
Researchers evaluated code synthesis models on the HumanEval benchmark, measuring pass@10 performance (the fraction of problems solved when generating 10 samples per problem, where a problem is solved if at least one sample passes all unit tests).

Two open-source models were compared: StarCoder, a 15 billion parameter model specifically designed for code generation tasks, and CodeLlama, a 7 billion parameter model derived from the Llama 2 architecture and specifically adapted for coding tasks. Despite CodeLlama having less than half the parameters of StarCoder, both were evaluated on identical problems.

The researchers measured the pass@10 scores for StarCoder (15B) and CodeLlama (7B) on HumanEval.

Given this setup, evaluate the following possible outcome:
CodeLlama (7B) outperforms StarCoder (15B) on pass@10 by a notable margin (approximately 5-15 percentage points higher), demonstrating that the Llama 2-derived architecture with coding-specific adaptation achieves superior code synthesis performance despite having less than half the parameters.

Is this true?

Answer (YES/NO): NO